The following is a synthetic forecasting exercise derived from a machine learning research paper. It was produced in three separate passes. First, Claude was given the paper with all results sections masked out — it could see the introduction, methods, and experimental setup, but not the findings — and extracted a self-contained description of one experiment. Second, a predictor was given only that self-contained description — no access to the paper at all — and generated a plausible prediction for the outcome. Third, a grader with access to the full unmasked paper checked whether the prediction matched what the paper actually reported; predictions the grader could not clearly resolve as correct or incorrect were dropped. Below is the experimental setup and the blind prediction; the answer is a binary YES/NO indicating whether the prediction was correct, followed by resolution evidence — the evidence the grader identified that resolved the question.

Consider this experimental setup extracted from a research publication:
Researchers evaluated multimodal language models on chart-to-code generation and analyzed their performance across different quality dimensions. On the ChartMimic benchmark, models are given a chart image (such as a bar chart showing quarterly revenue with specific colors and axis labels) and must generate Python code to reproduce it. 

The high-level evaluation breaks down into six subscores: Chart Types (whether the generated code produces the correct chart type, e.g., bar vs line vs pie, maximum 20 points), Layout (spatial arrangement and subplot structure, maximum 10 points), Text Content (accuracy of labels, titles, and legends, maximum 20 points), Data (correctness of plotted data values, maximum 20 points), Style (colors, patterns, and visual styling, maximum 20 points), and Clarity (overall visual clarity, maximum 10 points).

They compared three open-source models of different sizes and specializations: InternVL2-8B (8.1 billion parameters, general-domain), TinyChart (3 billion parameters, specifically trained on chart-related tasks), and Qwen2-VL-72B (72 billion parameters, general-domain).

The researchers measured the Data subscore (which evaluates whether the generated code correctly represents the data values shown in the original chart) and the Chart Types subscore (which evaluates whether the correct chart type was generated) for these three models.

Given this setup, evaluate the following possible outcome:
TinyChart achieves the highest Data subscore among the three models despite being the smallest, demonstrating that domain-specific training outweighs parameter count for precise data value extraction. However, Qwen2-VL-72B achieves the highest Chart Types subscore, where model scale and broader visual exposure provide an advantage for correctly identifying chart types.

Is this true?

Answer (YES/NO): NO